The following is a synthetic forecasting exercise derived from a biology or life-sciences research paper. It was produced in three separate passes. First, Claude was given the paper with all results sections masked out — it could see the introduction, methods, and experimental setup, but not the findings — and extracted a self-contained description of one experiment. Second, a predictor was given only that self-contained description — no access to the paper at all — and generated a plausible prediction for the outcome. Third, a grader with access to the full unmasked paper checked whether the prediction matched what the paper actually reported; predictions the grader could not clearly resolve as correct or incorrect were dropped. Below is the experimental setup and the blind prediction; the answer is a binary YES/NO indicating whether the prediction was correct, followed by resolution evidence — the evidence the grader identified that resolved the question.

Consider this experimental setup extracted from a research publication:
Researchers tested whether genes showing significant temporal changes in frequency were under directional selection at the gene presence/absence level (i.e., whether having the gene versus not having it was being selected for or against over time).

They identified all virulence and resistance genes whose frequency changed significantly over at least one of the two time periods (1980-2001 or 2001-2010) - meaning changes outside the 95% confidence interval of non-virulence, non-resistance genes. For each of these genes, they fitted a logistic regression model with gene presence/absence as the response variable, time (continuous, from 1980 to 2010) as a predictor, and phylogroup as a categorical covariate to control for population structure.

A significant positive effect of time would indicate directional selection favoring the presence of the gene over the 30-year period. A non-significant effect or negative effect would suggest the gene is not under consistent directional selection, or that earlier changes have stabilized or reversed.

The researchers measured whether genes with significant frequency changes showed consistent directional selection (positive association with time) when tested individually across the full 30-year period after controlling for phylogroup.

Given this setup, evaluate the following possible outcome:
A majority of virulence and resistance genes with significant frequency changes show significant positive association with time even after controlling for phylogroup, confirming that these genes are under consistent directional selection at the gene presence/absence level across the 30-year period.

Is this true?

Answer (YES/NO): YES